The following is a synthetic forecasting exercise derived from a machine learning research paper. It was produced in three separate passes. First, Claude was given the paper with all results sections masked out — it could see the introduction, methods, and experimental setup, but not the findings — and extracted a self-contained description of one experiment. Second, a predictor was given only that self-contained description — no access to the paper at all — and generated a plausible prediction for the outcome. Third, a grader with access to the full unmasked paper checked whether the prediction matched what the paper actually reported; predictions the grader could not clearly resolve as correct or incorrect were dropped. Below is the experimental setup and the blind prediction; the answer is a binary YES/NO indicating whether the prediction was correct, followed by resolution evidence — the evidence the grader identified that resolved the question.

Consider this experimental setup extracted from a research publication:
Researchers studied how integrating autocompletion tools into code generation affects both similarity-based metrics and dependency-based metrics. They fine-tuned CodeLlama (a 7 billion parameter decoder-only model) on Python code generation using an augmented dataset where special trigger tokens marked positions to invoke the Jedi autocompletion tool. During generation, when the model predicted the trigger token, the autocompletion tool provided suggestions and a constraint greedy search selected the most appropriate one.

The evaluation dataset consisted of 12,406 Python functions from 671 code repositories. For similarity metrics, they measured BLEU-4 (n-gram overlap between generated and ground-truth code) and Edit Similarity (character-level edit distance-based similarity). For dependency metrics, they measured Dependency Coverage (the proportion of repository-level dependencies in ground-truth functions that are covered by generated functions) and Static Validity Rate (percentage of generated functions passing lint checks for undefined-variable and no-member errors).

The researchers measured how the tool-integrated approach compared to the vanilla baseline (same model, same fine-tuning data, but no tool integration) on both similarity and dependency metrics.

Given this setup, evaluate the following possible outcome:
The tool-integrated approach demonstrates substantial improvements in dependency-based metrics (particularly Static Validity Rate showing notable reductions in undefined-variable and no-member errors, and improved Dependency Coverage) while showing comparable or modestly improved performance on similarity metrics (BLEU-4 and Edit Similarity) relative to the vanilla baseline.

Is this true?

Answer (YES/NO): YES